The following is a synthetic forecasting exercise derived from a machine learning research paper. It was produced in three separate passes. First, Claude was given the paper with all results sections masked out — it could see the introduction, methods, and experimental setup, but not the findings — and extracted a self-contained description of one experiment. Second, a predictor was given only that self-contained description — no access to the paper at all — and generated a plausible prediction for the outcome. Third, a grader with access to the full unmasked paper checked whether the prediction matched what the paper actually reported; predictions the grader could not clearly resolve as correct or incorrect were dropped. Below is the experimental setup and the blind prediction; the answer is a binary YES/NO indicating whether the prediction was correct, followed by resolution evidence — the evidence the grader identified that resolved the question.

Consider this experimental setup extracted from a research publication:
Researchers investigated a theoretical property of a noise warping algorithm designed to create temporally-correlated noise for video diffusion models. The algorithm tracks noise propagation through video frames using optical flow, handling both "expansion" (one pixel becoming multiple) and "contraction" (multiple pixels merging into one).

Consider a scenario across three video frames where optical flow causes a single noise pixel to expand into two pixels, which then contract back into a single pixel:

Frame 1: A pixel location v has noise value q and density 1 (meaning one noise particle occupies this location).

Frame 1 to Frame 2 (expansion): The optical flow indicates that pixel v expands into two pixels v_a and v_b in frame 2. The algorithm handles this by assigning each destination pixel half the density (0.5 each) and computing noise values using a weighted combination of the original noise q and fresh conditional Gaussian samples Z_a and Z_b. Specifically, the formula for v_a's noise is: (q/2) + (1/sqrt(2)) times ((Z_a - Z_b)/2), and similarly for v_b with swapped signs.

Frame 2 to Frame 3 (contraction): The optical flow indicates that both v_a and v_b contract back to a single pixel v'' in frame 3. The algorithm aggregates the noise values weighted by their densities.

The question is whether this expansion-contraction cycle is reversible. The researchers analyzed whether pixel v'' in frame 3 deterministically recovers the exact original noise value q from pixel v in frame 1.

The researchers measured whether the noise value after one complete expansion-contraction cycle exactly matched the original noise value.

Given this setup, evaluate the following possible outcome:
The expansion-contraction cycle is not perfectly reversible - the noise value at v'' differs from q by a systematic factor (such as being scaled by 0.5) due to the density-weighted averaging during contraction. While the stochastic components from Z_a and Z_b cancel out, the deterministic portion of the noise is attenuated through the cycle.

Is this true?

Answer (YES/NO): NO